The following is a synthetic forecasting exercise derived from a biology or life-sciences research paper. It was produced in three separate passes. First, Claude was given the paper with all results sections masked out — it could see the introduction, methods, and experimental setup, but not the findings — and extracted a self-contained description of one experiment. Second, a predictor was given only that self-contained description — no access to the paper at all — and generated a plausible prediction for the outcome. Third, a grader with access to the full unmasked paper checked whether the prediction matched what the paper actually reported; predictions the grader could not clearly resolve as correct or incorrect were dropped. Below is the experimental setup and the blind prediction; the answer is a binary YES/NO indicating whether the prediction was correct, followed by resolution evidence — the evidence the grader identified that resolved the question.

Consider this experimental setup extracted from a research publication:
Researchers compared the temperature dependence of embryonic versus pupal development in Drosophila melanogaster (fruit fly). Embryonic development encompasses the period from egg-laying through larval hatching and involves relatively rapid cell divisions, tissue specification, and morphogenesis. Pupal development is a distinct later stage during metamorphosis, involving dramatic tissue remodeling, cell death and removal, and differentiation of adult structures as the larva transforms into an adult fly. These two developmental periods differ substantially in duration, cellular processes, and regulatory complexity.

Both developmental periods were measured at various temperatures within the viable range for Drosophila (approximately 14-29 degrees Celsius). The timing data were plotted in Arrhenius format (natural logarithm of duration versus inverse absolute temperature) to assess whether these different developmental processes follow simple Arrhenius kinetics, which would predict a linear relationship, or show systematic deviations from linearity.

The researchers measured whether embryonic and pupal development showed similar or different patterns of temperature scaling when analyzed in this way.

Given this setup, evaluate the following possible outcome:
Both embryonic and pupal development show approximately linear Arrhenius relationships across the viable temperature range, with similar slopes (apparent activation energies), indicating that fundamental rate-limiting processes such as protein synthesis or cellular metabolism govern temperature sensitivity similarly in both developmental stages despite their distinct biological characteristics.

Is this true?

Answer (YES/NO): NO